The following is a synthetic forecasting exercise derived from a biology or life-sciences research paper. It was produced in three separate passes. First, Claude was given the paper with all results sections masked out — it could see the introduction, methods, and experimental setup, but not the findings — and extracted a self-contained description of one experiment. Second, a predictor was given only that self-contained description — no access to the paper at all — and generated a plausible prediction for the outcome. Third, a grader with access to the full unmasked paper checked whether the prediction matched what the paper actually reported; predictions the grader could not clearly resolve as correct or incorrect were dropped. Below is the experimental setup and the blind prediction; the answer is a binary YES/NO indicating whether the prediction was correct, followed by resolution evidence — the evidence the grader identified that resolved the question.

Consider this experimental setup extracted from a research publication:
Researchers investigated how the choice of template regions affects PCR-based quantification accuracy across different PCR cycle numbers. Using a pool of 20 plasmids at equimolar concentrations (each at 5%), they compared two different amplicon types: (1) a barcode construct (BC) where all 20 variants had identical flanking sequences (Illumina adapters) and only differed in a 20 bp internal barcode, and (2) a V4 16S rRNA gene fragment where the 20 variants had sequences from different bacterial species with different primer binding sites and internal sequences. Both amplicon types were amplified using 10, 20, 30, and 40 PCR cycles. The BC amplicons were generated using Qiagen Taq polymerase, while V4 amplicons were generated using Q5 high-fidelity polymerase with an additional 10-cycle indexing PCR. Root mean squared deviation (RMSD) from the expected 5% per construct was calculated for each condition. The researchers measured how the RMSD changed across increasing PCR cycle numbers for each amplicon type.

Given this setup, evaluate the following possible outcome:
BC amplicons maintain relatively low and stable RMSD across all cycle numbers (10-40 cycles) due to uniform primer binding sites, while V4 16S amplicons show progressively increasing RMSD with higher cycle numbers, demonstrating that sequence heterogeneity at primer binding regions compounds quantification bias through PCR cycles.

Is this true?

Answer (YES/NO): NO